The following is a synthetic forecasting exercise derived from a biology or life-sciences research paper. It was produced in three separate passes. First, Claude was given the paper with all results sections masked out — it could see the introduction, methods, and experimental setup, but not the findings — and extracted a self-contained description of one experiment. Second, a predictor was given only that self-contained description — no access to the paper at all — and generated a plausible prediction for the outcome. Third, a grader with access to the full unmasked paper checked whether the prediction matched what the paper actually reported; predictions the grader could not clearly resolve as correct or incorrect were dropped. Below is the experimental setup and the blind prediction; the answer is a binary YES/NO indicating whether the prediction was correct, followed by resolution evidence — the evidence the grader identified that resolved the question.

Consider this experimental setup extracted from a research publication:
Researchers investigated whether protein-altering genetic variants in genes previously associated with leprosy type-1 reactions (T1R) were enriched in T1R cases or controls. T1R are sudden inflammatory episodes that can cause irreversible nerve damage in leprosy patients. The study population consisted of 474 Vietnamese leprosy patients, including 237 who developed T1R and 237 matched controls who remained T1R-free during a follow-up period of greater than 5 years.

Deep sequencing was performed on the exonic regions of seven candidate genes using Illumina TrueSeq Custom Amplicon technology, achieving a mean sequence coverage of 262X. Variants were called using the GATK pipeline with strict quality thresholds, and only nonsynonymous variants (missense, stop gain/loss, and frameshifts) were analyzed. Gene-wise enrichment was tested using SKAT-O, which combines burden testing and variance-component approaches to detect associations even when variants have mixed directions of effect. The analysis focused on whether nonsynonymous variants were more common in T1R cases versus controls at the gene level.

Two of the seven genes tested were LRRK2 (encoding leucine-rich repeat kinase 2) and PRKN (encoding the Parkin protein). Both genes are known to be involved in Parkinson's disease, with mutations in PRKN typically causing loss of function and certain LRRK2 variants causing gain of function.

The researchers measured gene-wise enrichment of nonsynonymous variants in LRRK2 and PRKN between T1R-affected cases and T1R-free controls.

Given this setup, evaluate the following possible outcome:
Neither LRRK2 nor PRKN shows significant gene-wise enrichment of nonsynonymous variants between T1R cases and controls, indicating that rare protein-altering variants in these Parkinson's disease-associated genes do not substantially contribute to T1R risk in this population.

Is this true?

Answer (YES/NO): NO